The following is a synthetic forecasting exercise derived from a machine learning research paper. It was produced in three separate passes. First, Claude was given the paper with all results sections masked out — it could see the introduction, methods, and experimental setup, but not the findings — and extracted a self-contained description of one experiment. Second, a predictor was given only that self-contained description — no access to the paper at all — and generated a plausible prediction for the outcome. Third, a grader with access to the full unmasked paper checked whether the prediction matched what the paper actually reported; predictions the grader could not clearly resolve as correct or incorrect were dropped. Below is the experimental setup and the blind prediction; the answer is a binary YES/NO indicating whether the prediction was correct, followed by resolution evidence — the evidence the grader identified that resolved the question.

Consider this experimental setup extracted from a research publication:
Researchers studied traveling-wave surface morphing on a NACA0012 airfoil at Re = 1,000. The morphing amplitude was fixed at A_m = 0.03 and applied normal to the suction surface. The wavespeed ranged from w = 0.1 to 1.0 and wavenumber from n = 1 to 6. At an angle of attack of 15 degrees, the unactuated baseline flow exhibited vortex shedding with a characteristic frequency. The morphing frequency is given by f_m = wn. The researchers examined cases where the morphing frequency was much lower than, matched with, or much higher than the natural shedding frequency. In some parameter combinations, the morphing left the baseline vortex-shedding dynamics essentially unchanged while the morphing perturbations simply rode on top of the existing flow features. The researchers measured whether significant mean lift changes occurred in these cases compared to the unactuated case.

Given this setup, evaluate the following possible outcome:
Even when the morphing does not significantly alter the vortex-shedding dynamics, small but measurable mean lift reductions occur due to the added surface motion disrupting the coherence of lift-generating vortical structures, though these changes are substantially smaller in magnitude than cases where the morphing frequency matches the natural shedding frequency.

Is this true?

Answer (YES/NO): NO